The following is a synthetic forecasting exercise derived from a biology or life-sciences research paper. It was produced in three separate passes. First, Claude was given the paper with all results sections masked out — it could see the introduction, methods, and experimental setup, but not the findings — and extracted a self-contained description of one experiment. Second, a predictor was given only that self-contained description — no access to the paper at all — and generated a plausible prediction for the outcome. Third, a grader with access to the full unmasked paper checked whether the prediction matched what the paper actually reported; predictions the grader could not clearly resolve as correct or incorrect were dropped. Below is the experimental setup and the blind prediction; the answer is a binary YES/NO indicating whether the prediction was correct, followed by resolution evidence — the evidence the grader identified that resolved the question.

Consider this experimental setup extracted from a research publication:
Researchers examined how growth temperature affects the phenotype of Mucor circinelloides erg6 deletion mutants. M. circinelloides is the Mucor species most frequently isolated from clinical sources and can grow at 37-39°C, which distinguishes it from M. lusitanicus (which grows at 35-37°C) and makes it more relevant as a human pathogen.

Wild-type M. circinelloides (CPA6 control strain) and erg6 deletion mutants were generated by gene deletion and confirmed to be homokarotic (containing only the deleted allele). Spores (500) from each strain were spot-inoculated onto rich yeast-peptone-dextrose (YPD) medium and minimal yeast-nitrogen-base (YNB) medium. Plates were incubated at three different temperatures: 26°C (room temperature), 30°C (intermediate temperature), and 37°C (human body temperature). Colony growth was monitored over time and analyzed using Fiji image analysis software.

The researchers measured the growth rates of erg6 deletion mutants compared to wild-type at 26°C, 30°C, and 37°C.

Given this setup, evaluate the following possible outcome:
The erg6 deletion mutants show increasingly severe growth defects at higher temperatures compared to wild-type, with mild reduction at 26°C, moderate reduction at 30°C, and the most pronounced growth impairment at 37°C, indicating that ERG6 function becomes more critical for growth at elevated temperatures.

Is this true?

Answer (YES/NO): NO